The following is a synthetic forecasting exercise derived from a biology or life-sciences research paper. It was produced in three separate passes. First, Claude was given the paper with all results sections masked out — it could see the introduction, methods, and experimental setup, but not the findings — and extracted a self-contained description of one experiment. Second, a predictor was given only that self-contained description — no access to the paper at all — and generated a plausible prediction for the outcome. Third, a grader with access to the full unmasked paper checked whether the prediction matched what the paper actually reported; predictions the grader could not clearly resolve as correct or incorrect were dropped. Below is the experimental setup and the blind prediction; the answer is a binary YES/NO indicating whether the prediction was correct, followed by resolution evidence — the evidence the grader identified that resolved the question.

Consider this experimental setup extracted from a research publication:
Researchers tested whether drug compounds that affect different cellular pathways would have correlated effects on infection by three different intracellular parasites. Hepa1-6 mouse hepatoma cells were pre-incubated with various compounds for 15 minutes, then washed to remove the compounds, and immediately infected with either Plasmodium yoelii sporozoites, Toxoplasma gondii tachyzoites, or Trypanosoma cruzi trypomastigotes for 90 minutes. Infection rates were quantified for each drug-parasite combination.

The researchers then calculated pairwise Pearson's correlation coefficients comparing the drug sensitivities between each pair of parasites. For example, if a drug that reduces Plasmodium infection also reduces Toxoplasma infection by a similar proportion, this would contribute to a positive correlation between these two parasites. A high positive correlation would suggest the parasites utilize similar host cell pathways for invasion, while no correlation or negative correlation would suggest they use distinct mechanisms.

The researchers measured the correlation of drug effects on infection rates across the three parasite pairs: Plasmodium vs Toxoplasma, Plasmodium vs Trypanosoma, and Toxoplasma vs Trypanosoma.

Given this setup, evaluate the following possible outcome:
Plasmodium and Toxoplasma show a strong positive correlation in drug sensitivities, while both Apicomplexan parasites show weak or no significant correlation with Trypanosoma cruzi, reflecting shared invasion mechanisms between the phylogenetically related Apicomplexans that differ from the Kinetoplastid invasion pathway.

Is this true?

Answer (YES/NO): NO